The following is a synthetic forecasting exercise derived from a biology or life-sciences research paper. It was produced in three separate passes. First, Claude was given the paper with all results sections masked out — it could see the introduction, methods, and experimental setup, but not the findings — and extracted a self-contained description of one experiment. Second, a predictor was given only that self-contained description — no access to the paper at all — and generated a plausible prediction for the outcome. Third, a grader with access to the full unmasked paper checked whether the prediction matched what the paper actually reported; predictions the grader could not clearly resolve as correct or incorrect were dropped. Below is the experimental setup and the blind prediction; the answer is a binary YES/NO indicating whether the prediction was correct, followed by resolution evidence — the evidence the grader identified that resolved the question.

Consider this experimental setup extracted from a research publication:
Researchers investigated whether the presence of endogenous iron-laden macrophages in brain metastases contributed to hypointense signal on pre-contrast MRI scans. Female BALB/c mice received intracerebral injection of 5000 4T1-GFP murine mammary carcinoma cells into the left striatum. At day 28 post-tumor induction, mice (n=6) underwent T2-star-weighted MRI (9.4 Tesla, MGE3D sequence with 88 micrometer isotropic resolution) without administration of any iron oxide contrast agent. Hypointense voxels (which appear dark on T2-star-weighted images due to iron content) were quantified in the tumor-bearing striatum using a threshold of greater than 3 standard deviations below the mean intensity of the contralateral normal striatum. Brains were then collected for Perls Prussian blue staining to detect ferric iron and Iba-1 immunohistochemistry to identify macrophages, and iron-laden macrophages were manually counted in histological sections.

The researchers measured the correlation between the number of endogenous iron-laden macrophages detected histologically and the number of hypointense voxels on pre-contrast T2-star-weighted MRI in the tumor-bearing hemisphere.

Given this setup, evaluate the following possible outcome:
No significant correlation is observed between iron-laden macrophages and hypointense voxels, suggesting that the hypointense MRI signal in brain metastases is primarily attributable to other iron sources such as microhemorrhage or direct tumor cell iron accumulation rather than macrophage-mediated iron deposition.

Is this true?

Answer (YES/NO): NO